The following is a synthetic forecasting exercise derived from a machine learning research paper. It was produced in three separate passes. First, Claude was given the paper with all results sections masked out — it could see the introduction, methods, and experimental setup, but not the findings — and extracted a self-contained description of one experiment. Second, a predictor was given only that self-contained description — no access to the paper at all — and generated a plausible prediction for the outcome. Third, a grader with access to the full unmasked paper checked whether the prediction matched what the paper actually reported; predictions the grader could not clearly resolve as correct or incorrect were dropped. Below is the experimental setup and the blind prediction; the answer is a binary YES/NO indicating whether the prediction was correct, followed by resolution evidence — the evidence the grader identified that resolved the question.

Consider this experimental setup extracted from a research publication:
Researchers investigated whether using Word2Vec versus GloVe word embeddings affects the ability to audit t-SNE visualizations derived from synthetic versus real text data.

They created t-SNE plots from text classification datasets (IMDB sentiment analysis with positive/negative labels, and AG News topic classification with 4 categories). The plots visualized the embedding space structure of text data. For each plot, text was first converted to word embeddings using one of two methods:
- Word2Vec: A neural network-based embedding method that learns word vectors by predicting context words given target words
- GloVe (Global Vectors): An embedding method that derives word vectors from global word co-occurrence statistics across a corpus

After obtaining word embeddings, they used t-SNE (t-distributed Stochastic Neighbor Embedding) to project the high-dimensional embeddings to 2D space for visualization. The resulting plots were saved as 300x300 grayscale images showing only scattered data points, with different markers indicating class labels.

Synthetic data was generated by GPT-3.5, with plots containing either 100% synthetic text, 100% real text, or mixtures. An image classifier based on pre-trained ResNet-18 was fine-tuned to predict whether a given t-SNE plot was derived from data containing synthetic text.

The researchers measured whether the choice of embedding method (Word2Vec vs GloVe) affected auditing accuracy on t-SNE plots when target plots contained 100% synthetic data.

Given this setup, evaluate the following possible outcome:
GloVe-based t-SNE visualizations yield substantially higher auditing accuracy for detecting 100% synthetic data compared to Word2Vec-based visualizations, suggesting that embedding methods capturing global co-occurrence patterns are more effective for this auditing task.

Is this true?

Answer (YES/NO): NO